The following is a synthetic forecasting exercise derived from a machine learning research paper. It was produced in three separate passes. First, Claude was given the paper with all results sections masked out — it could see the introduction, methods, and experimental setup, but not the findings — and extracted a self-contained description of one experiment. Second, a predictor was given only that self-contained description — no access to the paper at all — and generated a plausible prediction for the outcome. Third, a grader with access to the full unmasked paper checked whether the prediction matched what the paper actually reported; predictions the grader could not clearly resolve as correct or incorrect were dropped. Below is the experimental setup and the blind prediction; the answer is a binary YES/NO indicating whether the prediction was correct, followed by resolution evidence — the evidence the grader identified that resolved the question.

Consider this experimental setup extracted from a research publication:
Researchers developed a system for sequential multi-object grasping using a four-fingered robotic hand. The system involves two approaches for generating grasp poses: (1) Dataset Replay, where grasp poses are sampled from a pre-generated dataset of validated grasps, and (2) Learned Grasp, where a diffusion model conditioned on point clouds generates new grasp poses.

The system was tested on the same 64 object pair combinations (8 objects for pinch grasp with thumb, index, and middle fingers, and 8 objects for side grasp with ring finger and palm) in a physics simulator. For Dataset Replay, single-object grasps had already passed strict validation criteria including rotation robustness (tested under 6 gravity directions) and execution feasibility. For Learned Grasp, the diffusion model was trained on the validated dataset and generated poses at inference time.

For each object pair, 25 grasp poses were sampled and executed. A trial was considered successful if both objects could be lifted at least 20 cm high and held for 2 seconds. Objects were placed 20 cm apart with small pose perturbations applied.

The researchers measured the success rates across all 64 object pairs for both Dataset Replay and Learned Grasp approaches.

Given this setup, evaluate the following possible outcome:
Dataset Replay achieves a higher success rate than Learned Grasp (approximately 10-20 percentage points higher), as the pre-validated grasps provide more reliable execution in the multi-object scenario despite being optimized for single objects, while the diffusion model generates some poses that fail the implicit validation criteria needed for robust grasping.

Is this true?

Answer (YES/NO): YES